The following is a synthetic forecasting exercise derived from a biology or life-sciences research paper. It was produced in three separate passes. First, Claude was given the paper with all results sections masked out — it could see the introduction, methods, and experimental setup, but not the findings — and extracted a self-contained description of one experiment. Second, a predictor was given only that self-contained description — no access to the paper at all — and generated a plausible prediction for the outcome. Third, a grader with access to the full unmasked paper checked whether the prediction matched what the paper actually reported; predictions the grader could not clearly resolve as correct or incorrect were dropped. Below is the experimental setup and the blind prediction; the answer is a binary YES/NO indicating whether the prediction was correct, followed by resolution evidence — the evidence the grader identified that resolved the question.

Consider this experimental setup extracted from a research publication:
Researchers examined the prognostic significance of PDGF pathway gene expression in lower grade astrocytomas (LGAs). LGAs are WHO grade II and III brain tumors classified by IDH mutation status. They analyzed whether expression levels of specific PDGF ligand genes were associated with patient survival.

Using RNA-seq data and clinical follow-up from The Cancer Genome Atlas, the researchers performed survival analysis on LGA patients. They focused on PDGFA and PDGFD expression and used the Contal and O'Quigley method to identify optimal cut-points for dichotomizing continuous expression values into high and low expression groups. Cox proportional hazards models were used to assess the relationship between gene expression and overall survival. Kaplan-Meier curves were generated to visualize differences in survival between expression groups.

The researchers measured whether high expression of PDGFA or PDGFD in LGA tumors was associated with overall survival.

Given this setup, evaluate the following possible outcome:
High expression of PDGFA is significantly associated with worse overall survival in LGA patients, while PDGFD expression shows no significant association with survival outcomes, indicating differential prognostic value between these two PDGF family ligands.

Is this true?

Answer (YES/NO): NO